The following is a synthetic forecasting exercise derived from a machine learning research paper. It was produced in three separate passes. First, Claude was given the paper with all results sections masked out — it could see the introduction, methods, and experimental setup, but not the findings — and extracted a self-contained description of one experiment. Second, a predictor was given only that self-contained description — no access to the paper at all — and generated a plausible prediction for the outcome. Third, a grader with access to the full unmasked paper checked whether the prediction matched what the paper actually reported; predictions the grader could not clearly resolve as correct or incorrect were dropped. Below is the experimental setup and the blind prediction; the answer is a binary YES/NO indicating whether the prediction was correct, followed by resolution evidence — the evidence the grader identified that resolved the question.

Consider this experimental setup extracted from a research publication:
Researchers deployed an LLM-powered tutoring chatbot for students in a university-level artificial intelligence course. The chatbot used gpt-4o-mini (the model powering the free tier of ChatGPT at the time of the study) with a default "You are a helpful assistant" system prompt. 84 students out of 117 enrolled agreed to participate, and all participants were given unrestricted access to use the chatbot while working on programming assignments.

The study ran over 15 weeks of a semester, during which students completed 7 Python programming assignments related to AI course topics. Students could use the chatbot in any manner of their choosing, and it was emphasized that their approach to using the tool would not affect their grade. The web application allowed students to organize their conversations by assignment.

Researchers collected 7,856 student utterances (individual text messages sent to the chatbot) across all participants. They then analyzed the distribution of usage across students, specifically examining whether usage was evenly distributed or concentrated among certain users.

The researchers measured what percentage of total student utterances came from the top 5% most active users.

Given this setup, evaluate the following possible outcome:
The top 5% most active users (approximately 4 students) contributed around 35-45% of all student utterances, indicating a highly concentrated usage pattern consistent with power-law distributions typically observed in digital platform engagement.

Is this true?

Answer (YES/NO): NO